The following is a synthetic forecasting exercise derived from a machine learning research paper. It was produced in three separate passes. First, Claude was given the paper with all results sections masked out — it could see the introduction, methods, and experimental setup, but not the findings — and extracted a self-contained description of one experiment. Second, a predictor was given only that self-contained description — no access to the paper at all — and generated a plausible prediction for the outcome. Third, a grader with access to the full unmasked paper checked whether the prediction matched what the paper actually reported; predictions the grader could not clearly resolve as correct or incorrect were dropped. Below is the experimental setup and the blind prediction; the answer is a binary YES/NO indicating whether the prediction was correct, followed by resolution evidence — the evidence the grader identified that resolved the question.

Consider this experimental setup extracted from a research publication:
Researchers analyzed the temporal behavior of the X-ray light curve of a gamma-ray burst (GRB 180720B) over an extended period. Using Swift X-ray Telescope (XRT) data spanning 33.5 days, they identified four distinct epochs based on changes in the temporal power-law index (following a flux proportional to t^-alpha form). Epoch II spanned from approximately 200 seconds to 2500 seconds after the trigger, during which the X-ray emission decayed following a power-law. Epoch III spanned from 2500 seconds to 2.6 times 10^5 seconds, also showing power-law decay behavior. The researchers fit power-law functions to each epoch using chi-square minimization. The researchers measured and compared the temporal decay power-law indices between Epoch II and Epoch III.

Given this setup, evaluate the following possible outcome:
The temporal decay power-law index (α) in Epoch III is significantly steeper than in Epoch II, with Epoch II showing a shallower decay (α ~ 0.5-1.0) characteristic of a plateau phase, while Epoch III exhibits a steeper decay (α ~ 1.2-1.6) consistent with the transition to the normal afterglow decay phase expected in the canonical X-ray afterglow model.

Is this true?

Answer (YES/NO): YES